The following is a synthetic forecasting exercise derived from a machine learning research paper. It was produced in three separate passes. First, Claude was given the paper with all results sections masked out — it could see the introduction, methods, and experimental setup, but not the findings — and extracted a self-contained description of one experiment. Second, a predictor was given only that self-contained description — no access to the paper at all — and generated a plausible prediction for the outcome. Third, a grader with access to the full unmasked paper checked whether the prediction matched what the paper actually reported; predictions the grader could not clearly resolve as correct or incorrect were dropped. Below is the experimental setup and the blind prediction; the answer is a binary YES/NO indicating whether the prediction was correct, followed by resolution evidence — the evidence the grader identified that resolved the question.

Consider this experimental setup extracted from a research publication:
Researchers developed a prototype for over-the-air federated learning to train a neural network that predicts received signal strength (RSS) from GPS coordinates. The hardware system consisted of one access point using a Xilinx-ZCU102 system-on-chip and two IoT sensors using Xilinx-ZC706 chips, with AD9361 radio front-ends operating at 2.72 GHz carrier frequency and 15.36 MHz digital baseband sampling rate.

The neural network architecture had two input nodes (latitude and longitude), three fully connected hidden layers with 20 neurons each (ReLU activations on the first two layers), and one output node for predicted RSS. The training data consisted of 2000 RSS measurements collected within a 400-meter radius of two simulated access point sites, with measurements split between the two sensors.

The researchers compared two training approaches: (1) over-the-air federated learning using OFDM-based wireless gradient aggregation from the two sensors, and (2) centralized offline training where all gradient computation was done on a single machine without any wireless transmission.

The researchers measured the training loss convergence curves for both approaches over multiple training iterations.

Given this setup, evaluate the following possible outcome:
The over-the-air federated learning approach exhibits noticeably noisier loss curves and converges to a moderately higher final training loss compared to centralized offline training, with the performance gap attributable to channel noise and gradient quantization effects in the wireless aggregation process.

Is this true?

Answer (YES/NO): NO